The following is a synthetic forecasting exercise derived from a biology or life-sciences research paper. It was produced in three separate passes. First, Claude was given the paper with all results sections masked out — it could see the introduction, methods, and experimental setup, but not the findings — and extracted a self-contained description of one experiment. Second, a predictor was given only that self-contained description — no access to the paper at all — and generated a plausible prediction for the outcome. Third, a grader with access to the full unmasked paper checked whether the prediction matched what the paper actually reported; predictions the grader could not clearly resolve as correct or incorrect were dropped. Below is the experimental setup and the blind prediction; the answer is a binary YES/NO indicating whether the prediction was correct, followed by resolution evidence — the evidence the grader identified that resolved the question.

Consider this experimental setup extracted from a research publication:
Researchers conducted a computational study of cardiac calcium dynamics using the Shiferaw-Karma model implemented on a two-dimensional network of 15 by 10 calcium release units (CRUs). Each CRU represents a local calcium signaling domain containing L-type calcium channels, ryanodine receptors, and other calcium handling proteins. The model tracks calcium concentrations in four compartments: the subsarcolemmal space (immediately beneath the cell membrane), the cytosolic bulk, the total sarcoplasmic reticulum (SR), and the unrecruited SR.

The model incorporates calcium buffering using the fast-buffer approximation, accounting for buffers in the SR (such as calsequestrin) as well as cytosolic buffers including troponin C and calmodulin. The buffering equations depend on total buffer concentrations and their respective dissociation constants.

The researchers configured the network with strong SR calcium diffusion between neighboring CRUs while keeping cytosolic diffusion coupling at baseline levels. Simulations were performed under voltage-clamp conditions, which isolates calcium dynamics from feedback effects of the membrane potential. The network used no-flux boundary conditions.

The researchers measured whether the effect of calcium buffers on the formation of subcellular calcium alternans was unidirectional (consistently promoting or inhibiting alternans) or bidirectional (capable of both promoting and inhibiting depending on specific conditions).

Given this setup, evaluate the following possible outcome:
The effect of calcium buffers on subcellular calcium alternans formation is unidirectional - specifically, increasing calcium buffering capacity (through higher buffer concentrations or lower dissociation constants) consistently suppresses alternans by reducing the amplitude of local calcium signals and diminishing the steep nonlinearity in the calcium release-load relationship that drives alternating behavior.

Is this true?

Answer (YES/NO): NO